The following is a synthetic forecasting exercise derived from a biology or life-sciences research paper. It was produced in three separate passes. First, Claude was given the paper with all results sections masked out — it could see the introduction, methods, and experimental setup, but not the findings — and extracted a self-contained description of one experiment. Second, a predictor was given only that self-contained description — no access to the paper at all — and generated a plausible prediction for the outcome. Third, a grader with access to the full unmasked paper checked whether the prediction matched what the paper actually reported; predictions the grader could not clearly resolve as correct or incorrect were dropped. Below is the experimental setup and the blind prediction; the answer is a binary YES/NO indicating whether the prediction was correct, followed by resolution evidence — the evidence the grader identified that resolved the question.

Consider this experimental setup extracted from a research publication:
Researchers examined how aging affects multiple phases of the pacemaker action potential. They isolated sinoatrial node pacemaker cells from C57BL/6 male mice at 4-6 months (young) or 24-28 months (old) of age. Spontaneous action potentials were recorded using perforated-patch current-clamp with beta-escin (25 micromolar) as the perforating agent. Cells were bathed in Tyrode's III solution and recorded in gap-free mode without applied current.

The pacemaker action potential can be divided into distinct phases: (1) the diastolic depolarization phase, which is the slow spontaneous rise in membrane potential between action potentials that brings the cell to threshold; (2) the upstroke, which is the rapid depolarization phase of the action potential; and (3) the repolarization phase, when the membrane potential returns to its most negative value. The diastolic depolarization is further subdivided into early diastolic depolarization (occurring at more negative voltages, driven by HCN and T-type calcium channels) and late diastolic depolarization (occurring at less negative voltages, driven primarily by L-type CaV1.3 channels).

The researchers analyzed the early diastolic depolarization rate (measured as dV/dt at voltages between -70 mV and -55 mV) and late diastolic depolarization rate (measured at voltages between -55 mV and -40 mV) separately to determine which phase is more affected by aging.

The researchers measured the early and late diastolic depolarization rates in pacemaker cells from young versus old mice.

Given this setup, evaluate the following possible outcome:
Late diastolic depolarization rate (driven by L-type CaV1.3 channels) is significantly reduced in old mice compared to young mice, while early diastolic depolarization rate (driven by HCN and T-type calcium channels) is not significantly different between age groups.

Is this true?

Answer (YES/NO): NO